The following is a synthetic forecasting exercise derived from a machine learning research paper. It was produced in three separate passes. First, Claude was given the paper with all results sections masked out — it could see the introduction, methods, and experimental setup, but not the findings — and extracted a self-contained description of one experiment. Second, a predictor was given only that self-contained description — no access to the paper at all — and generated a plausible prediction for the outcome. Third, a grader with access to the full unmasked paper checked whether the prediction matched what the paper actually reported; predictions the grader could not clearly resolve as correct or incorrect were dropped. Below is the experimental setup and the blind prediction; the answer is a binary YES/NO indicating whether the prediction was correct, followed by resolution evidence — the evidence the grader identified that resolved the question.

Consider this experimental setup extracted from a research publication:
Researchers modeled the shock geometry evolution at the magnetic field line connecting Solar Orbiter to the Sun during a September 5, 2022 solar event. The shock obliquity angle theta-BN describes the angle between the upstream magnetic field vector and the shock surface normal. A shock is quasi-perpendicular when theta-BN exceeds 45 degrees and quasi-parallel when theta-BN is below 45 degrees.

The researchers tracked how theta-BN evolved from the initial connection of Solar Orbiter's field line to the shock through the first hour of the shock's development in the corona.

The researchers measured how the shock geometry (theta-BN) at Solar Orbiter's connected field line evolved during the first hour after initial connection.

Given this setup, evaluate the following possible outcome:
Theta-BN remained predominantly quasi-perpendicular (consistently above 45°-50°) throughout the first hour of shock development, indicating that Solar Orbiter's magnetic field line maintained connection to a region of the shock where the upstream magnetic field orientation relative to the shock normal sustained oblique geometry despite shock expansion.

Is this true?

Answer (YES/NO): NO